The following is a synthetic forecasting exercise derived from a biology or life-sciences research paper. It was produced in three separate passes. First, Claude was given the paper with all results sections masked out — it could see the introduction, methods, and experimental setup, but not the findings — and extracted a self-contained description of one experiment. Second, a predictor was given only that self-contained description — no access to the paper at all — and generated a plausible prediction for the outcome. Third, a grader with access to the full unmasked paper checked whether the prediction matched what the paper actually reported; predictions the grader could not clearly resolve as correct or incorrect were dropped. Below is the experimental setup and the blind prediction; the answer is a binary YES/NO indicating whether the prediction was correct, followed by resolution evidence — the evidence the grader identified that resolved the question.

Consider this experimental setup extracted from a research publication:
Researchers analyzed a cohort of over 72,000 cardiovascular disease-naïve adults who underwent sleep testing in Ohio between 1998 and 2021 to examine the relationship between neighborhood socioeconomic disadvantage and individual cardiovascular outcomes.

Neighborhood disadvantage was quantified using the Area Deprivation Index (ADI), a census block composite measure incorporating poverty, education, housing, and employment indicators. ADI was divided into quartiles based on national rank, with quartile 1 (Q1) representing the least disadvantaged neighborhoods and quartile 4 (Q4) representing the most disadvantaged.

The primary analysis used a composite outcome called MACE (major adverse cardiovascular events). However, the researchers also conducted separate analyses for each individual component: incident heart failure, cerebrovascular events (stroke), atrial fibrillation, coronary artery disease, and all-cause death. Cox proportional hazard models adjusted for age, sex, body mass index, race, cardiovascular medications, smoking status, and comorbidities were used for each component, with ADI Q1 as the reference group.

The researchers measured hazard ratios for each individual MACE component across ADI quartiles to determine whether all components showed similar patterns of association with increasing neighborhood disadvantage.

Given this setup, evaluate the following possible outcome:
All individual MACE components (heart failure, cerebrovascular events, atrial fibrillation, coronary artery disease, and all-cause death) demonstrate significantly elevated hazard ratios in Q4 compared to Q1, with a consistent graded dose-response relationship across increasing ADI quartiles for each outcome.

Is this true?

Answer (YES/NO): NO